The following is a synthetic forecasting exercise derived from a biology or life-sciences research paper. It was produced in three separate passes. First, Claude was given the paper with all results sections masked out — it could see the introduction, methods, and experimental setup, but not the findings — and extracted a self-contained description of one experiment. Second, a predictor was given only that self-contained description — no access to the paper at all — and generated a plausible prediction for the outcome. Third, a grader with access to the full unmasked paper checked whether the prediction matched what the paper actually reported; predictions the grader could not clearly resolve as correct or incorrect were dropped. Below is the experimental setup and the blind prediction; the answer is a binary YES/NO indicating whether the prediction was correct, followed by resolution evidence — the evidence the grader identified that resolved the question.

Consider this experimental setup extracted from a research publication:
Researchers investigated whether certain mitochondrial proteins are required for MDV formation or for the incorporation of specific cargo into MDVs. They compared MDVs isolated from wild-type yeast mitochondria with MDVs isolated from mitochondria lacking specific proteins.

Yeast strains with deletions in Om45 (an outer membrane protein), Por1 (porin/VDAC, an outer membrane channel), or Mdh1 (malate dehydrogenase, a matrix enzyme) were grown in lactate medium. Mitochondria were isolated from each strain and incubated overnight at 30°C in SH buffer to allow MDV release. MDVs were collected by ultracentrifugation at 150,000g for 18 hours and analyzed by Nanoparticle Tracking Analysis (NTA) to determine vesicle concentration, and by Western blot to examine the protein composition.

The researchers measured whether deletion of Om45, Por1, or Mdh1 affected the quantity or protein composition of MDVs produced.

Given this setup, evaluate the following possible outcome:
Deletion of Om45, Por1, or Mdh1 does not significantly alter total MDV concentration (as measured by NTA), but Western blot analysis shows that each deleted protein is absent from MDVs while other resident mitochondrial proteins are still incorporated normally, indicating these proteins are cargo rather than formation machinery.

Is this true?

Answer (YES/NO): NO